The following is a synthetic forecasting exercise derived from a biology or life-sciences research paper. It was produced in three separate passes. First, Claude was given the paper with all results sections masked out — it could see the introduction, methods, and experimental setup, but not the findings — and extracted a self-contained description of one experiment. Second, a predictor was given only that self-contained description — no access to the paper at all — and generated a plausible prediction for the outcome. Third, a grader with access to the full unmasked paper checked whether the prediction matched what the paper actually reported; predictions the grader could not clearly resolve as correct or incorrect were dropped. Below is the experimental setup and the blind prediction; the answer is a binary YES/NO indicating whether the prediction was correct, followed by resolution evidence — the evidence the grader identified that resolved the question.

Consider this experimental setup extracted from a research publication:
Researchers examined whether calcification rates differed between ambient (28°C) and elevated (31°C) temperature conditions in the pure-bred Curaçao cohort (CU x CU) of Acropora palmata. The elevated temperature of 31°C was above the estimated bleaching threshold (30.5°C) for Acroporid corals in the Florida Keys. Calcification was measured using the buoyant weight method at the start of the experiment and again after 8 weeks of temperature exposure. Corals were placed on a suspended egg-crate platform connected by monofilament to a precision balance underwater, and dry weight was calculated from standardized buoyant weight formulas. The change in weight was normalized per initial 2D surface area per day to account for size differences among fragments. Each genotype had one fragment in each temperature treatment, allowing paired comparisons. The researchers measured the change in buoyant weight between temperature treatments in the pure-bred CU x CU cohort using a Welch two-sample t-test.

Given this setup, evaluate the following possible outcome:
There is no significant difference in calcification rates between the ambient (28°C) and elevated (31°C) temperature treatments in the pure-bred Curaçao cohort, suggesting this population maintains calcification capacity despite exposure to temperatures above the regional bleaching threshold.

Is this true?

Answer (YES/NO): YES